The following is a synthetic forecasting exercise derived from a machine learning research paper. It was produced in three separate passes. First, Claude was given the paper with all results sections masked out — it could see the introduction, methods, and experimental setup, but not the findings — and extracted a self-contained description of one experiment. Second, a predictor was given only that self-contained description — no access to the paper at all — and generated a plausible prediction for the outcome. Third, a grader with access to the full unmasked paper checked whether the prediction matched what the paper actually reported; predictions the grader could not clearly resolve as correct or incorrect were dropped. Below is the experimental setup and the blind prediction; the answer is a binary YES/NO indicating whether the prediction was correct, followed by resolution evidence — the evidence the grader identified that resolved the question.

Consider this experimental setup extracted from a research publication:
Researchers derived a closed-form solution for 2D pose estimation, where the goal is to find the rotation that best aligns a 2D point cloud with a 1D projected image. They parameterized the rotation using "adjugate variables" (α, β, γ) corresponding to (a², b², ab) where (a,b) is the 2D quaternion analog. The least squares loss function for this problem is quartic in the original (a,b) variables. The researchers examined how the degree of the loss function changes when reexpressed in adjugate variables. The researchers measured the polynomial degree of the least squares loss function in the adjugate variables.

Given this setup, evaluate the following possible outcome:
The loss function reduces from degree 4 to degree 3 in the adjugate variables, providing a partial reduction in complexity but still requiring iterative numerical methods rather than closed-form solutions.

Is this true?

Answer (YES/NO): NO